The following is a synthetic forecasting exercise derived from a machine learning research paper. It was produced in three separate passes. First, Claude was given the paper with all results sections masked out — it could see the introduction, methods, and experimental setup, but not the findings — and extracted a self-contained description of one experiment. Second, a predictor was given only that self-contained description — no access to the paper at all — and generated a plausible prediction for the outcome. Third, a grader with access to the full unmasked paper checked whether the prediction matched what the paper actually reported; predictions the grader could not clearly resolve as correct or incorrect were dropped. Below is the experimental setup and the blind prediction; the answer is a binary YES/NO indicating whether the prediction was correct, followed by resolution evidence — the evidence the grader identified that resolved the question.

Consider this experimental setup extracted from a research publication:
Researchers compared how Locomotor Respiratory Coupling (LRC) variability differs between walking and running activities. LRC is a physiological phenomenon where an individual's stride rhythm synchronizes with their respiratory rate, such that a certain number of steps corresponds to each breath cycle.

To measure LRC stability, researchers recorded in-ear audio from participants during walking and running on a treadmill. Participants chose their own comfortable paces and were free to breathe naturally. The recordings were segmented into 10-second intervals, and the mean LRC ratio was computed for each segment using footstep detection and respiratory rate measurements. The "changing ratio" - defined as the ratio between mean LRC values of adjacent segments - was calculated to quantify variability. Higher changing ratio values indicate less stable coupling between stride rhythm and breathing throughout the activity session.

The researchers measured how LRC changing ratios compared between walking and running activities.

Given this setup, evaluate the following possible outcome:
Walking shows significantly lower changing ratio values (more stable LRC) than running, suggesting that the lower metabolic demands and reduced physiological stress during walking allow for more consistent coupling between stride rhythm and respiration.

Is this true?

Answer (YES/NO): NO